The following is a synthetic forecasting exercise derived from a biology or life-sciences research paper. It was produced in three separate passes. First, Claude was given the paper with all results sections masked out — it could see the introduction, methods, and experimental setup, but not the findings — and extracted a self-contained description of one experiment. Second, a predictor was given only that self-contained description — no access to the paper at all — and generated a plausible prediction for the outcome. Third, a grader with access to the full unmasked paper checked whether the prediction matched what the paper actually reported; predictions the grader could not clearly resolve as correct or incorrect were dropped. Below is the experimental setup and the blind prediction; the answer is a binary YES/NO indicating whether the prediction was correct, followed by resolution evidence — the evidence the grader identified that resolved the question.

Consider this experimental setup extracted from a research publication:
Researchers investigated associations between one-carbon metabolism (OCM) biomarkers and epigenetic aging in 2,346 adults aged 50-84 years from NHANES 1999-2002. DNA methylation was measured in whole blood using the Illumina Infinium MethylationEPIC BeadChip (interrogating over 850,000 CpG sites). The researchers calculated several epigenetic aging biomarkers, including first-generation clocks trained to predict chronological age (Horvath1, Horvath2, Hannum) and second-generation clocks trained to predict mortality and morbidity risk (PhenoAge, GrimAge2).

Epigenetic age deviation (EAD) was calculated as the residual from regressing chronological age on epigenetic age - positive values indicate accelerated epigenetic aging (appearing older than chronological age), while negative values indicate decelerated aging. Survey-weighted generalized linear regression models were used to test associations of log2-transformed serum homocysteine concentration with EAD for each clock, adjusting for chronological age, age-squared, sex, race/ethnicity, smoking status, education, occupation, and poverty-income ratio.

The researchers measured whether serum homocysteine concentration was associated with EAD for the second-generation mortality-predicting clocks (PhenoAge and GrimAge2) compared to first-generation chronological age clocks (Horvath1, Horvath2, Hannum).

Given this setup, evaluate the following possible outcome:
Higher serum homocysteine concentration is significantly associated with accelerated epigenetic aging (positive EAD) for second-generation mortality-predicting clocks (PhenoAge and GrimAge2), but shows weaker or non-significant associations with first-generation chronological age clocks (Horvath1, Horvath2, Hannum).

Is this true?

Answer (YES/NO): YES